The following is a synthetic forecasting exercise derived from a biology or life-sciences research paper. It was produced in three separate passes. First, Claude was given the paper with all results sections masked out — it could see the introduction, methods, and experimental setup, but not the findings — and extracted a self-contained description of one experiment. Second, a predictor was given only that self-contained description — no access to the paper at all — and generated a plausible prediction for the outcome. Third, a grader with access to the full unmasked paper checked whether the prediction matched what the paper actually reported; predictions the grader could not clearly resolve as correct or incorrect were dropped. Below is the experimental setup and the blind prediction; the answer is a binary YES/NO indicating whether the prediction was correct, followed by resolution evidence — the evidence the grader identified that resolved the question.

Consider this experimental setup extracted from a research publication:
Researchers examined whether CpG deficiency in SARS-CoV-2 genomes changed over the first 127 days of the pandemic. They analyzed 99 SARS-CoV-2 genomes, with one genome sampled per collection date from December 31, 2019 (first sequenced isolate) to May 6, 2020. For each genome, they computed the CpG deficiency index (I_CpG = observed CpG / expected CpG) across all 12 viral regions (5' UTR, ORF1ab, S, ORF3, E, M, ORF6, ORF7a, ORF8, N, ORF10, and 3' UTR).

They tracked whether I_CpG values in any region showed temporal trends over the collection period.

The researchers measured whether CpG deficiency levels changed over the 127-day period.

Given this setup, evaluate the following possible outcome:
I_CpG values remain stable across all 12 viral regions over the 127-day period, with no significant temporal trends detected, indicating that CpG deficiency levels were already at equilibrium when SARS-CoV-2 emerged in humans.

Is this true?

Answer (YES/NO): YES